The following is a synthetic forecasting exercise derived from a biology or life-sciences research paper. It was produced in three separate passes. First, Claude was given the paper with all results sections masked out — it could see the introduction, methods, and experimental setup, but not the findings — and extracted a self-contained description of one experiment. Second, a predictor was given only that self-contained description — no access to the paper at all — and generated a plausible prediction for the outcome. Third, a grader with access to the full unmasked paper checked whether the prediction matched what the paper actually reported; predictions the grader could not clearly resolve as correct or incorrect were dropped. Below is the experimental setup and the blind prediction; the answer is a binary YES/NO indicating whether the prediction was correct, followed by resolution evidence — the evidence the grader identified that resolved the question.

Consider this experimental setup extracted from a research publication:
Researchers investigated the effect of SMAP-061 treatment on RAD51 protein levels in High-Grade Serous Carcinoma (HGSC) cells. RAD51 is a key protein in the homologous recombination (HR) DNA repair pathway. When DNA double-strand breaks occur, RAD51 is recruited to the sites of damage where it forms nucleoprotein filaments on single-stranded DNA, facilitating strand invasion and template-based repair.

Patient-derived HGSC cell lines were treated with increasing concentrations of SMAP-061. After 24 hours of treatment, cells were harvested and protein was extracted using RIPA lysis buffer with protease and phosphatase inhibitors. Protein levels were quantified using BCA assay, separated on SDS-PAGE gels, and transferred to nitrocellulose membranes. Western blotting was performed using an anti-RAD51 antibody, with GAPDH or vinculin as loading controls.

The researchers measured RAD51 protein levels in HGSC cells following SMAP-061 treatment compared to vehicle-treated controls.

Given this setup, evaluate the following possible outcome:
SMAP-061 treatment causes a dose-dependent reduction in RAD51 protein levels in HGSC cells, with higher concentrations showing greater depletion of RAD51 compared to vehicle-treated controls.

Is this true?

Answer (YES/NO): YES